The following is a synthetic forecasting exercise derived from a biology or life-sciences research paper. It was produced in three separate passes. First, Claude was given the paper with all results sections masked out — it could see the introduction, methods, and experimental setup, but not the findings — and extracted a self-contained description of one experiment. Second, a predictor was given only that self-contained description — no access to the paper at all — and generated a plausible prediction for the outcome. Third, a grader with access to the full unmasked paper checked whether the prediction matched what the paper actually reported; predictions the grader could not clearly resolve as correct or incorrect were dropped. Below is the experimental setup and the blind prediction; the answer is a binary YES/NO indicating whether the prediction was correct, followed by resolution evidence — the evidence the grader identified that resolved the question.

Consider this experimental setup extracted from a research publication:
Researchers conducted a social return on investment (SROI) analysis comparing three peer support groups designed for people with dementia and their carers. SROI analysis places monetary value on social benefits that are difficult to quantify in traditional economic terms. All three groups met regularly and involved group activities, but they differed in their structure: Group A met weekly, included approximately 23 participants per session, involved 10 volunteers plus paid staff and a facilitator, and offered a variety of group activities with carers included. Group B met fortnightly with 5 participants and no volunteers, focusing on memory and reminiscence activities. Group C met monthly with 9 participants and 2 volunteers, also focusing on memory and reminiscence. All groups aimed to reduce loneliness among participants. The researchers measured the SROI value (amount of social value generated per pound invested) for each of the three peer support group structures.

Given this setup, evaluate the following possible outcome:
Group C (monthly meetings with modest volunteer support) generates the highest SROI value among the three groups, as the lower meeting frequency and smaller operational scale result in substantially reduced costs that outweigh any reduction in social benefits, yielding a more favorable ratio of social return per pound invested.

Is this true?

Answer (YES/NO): NO